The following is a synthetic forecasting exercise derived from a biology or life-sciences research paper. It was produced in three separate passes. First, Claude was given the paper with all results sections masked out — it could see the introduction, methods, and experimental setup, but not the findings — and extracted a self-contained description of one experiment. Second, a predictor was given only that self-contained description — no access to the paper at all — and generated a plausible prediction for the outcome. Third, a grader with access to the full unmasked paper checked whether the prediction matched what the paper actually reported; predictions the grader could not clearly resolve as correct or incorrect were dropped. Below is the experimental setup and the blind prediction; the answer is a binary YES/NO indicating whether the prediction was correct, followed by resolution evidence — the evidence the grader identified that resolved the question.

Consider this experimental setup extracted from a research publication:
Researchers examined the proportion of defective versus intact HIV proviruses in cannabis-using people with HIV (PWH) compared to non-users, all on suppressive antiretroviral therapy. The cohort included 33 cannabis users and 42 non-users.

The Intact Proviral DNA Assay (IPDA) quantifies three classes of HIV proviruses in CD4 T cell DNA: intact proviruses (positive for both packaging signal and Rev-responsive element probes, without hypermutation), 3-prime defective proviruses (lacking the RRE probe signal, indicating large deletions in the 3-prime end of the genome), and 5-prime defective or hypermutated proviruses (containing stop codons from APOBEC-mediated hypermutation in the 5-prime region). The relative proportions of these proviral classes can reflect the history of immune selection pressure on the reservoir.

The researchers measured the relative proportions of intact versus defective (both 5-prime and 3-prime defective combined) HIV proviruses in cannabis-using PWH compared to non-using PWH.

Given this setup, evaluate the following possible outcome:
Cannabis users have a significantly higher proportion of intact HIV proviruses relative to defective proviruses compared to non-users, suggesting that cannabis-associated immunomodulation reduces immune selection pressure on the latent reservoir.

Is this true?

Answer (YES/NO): NO